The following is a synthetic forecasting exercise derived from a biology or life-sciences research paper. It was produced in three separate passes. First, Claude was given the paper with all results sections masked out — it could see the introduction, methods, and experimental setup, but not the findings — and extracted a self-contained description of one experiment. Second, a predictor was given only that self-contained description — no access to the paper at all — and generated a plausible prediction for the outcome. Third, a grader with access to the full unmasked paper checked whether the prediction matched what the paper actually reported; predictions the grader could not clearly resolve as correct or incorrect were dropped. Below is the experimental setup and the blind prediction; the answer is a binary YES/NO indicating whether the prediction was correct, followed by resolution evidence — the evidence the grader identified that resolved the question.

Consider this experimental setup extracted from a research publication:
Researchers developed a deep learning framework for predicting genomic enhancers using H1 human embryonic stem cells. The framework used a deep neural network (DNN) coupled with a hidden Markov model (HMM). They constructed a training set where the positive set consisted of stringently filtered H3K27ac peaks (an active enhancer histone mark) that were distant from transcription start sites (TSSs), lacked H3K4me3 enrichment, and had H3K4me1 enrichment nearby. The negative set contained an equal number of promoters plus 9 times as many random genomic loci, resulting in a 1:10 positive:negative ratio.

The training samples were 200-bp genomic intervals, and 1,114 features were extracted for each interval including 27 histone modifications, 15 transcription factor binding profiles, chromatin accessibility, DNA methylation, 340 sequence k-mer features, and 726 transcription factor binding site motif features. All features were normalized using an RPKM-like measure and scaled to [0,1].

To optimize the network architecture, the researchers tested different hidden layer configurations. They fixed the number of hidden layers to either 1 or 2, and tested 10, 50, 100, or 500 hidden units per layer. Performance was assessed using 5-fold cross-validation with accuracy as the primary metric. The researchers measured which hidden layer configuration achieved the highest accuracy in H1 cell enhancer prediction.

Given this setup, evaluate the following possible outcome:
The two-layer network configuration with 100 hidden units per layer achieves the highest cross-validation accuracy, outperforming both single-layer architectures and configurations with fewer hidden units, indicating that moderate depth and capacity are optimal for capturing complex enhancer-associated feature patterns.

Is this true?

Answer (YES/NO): NO